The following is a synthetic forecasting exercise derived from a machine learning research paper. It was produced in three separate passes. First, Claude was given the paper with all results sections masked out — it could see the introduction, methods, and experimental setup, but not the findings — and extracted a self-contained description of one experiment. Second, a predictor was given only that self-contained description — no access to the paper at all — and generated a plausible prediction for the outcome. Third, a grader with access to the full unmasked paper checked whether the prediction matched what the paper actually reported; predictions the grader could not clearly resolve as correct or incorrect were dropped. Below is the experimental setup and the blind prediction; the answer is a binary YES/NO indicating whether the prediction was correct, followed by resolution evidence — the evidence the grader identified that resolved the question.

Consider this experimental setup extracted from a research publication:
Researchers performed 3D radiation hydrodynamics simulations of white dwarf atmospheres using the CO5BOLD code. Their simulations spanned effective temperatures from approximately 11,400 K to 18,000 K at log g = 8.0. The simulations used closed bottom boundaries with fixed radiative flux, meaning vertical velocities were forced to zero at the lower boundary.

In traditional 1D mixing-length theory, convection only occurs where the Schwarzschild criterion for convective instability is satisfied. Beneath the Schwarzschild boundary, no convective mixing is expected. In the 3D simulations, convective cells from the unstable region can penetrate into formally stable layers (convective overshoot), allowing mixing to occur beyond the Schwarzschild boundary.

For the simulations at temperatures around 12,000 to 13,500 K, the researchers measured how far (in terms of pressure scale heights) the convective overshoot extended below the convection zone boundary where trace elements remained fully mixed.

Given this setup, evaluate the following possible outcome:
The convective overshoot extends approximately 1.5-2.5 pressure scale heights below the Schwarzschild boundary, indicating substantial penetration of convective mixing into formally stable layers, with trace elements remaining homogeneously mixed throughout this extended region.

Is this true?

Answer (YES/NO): NO